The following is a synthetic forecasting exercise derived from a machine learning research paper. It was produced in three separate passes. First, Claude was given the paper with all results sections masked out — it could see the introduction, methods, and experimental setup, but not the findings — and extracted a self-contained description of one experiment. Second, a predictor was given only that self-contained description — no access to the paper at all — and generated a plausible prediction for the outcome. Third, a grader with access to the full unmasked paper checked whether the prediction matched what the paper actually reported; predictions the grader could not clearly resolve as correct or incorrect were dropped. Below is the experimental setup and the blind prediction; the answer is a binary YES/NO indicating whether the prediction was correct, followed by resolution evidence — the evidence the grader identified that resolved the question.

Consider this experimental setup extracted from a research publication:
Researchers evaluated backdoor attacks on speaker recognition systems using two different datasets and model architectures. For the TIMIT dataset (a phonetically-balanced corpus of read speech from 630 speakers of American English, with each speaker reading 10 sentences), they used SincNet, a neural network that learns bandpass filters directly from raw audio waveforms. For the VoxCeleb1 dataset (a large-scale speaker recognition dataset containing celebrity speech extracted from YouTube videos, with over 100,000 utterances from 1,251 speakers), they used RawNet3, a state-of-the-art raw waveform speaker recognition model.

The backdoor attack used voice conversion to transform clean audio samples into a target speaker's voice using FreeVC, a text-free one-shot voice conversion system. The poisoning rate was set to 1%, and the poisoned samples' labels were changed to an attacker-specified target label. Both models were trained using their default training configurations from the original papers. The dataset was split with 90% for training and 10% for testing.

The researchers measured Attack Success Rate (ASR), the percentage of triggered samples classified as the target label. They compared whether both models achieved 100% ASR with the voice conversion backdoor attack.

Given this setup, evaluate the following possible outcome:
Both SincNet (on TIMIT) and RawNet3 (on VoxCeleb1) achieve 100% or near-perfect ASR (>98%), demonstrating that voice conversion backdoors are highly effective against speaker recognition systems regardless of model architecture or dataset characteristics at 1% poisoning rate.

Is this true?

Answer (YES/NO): YES